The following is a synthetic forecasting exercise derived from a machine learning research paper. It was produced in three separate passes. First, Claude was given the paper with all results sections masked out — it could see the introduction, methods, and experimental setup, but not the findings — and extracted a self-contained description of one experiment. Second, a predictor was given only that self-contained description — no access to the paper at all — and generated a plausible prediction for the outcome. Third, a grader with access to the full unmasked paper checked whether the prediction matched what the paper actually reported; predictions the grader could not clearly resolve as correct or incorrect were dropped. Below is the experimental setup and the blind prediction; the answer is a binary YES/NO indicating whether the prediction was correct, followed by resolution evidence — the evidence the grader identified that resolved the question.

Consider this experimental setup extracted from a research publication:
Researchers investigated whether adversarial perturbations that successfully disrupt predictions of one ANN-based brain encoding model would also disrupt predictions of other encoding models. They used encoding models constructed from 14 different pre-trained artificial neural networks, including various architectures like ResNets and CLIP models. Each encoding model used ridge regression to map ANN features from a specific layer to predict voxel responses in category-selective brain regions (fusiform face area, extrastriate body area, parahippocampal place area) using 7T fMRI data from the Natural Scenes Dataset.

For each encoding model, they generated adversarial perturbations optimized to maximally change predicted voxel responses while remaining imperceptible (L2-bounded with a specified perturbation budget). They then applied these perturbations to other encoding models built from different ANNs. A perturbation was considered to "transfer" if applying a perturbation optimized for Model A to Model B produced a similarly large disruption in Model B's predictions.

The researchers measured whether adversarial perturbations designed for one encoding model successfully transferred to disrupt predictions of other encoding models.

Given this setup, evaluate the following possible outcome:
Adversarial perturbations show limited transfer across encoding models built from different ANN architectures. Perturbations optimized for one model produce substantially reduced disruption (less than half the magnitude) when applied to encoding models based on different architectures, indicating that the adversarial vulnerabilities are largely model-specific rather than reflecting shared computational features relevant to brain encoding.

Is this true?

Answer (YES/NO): YES